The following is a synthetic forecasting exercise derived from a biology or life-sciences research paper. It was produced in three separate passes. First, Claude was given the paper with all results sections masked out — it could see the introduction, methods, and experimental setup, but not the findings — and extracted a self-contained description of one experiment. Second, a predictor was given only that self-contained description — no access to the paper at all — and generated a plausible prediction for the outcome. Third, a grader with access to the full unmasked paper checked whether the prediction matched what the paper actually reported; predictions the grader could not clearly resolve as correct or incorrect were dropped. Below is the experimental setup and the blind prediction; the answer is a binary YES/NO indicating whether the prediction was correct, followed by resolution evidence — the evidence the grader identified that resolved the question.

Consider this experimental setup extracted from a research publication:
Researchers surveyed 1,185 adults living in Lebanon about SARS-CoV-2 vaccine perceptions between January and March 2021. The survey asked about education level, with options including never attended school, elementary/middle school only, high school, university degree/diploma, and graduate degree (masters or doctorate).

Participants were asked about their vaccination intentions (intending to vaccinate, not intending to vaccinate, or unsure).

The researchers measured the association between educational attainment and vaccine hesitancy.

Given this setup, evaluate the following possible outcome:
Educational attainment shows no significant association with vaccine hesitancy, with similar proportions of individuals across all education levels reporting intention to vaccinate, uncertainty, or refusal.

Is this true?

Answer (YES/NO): NO